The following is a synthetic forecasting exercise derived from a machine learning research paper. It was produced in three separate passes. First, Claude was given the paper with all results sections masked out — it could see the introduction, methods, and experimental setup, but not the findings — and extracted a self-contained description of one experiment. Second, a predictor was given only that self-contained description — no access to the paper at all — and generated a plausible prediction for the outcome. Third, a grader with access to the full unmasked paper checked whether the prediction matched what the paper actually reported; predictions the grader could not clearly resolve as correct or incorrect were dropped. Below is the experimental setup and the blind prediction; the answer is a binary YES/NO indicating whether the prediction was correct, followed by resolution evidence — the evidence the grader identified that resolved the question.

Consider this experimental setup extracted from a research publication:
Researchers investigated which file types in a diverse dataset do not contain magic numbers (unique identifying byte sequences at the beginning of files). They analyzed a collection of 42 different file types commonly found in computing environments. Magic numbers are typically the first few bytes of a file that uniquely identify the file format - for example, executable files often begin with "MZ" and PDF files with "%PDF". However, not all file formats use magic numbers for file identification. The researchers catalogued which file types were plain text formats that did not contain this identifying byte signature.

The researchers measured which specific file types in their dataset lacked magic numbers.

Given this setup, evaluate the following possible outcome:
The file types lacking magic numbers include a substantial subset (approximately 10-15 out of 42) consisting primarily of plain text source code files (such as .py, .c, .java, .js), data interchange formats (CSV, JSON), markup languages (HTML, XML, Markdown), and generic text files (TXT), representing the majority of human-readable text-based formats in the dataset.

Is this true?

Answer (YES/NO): NO